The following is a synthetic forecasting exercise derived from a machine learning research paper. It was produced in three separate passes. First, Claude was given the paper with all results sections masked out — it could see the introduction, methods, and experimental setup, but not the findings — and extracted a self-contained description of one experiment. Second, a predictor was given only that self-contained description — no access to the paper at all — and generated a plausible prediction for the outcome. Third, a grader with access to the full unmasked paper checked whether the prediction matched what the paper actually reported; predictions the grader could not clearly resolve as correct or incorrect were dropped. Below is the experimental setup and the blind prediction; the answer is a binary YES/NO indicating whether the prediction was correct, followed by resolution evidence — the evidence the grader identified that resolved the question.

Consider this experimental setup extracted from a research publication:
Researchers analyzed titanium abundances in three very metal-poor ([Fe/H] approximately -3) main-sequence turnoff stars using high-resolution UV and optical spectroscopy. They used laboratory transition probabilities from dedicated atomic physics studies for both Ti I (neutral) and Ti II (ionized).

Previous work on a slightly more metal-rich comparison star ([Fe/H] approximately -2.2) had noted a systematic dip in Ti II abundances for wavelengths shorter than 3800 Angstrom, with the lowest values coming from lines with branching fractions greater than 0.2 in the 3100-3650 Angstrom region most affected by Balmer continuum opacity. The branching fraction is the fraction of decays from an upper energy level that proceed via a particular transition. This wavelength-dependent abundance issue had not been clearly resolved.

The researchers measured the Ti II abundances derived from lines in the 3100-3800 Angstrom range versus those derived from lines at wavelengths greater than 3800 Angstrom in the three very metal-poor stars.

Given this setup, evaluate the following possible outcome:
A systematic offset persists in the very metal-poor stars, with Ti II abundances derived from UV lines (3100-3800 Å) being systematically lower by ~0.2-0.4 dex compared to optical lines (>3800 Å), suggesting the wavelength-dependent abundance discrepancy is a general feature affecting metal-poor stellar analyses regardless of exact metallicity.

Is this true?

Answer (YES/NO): NO